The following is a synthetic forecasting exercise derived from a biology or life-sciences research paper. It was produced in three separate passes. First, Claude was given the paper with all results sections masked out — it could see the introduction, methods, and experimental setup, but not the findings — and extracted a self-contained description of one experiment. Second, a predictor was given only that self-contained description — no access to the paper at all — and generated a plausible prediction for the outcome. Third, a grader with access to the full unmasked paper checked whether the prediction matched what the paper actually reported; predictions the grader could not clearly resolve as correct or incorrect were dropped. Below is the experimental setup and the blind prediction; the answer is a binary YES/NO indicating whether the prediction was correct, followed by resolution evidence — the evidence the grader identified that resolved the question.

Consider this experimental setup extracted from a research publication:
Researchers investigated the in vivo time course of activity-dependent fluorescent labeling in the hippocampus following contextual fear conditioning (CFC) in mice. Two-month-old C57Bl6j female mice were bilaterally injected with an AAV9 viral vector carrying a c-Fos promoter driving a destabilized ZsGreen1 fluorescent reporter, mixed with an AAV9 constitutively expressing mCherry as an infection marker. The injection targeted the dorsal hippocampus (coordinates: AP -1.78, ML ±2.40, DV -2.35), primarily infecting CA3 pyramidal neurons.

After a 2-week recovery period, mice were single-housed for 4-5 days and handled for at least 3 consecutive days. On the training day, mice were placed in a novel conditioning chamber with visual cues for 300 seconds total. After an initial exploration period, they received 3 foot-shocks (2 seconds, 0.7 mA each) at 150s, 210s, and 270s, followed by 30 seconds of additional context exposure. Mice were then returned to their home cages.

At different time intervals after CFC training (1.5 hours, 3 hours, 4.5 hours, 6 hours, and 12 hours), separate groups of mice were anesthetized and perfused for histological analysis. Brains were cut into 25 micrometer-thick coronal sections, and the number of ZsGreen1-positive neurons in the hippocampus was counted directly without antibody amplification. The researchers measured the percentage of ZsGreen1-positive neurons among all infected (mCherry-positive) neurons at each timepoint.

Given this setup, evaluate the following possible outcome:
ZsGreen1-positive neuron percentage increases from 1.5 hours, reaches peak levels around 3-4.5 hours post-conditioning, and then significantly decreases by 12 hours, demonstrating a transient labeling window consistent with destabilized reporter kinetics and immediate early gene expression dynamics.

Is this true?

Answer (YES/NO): YES